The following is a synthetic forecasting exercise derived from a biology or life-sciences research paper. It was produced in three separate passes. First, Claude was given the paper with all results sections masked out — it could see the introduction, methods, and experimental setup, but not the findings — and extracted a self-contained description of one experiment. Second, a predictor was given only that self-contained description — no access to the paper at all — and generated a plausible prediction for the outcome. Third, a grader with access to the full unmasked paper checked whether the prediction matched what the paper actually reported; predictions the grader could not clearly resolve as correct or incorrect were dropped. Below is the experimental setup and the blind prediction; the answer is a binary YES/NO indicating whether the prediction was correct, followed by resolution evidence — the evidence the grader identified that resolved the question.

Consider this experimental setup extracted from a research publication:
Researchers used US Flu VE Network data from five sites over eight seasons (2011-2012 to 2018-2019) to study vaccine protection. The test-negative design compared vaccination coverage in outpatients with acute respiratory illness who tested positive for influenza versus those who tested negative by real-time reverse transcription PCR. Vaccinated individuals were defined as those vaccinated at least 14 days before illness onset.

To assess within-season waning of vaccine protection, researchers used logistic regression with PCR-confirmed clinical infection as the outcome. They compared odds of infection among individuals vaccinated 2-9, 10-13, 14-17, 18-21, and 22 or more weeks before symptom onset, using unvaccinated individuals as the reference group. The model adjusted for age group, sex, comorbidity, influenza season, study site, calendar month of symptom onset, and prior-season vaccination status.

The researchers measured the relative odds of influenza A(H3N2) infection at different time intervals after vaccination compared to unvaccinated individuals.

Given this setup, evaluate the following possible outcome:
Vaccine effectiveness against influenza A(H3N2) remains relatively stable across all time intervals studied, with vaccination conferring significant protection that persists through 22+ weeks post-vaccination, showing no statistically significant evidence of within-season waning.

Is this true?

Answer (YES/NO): NO